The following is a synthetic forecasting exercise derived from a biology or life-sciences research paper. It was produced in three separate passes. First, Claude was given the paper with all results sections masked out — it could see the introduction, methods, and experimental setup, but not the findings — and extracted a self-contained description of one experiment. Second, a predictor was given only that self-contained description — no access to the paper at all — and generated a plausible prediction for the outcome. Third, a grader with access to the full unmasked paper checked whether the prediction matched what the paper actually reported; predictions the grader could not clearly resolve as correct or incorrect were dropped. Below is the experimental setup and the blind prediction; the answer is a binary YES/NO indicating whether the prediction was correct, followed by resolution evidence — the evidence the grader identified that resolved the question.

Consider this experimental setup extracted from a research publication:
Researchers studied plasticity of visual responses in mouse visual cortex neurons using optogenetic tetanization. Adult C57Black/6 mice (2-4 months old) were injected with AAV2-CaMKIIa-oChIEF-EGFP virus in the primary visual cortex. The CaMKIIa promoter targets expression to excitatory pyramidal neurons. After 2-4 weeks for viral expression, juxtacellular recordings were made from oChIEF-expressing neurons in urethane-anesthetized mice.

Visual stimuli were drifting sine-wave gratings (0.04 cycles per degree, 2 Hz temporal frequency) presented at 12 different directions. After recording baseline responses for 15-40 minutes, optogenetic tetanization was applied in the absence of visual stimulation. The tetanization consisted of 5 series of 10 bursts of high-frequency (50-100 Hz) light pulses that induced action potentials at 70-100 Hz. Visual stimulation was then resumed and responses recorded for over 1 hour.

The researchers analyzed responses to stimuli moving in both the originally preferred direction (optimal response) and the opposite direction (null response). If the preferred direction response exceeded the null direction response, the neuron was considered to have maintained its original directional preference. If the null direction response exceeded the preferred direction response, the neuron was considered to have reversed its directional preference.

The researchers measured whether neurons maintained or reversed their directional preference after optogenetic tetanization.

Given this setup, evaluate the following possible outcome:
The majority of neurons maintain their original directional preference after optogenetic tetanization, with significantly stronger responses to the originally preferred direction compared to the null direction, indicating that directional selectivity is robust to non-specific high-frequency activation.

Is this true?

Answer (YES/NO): NO